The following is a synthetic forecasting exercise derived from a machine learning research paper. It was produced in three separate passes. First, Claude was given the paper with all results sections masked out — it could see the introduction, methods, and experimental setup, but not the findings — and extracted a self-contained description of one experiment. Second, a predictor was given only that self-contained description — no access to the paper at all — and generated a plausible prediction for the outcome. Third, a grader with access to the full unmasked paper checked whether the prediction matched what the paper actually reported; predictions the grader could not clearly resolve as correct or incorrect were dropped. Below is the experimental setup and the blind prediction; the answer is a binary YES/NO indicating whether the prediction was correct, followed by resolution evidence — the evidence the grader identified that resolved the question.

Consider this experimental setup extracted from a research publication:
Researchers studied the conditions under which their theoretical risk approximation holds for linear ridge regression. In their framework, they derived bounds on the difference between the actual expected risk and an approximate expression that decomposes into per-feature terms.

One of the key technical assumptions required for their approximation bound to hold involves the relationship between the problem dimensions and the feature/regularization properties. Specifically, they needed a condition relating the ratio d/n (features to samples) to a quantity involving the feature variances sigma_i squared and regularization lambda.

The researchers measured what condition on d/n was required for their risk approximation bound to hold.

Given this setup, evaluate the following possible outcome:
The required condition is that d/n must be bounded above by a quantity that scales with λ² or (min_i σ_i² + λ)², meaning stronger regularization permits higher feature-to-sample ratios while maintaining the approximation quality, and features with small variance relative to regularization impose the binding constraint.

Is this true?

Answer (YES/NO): NO